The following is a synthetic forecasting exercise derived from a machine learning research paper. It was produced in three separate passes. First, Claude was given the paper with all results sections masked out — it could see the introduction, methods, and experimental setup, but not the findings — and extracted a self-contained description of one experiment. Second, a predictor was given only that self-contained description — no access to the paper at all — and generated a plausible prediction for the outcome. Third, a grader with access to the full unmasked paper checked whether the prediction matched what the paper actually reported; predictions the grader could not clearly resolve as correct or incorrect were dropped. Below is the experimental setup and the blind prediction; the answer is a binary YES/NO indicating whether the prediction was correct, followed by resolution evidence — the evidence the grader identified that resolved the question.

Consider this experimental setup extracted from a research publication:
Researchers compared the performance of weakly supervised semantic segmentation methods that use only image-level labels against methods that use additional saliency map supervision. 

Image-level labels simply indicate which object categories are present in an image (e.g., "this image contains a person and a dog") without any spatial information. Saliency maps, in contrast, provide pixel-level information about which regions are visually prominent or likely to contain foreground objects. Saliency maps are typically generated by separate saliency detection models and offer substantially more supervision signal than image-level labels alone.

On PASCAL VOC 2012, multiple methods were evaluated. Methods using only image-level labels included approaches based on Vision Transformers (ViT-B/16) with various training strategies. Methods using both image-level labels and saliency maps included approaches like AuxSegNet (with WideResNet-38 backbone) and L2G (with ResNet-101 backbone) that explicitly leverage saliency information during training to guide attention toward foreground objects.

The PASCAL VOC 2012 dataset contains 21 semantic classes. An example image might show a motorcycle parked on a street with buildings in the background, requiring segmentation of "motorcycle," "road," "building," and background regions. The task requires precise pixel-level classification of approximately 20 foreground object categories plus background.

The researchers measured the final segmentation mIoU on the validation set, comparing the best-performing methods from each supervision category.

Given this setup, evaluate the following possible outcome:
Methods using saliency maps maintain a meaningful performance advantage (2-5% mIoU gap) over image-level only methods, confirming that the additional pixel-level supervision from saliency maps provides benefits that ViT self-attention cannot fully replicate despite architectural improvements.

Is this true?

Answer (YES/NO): NO